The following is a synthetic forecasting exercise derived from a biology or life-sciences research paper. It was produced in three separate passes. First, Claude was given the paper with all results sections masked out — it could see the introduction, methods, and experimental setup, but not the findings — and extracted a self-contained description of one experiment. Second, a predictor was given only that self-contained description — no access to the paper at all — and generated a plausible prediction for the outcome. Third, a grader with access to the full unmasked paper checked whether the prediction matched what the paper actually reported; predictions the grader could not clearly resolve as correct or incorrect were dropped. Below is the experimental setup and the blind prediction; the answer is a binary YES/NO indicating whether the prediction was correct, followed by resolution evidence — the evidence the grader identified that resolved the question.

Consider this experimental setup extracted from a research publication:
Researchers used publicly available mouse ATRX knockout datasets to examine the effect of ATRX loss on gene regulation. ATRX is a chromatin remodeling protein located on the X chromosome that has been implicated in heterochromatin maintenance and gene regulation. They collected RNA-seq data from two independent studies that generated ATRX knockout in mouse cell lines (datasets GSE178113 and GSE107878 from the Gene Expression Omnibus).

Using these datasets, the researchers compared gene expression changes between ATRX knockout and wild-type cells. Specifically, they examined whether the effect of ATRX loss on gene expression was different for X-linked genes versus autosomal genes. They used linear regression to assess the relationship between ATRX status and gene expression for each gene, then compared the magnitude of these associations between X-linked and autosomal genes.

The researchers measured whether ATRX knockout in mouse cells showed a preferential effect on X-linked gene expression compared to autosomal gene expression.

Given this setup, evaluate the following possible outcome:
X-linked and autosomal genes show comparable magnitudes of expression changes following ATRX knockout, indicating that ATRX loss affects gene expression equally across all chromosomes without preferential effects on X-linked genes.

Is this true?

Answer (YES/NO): NO